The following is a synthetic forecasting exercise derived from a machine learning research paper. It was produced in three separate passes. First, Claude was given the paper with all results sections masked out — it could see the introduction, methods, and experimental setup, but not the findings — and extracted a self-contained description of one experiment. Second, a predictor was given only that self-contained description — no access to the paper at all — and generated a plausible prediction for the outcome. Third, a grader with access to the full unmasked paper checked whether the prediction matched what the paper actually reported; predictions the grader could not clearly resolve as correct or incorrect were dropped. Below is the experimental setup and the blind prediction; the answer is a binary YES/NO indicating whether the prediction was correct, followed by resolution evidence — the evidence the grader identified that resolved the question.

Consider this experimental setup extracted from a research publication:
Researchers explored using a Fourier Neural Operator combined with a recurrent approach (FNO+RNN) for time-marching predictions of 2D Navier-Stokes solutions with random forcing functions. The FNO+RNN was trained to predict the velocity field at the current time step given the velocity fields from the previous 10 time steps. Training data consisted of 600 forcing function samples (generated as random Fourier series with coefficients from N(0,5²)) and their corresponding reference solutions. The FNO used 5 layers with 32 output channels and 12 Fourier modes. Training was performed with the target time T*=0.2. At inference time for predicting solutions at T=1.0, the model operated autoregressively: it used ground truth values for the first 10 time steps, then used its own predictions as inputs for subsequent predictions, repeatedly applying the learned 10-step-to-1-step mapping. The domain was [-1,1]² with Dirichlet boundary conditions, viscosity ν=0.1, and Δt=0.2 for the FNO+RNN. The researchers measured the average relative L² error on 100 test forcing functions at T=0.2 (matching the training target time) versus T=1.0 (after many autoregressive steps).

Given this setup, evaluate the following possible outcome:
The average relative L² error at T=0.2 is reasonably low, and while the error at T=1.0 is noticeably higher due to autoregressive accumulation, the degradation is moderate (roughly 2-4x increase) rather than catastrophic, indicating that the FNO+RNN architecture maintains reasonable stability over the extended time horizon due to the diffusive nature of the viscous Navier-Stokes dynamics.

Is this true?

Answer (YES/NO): NO